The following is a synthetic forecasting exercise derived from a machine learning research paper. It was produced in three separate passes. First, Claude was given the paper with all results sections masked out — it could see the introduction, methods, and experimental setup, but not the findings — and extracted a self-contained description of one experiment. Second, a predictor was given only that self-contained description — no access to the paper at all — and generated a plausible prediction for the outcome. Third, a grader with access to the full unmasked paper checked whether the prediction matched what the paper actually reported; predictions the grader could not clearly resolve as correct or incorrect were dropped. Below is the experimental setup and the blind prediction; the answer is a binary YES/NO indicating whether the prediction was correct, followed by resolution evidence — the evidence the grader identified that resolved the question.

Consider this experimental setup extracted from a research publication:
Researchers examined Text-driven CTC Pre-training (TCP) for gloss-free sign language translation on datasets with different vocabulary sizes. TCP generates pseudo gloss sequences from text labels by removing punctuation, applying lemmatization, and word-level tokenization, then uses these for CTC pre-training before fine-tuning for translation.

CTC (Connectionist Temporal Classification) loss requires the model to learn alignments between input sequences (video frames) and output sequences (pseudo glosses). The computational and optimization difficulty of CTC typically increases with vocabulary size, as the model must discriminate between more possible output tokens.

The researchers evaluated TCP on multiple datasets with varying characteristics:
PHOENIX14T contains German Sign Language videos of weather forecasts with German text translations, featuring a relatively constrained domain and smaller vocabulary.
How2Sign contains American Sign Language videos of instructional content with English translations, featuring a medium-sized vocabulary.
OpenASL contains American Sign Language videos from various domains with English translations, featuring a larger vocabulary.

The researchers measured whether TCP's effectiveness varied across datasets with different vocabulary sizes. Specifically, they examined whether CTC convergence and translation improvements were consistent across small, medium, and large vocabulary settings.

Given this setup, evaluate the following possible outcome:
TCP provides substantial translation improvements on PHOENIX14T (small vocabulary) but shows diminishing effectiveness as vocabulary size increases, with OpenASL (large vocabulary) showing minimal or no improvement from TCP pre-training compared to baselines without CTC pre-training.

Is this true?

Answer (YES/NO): NO